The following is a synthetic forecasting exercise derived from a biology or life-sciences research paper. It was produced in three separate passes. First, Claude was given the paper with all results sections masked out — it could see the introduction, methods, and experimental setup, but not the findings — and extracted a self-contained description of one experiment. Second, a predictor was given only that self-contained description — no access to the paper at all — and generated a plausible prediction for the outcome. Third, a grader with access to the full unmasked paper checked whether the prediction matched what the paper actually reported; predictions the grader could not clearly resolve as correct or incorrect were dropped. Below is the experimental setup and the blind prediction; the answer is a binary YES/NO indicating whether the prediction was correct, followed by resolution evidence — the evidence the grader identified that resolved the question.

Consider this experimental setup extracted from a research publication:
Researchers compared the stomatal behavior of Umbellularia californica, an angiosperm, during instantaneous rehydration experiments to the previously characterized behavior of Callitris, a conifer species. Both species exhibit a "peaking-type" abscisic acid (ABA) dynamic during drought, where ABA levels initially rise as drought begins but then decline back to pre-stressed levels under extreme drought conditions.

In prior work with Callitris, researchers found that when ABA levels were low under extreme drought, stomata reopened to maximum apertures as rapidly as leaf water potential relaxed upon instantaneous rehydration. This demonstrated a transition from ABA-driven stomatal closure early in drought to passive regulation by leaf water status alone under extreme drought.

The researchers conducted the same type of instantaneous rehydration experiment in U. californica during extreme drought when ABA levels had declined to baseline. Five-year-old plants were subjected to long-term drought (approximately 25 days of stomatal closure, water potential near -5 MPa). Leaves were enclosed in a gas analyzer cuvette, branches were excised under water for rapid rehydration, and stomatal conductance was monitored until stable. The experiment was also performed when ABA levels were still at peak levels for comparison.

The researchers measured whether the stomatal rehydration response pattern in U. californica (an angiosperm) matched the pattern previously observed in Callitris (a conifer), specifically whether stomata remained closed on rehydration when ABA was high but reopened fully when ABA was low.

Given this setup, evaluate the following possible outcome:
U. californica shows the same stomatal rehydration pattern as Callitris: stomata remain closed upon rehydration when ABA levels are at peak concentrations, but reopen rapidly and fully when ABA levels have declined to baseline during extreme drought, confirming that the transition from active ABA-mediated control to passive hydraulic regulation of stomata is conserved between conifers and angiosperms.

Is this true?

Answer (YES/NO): YES